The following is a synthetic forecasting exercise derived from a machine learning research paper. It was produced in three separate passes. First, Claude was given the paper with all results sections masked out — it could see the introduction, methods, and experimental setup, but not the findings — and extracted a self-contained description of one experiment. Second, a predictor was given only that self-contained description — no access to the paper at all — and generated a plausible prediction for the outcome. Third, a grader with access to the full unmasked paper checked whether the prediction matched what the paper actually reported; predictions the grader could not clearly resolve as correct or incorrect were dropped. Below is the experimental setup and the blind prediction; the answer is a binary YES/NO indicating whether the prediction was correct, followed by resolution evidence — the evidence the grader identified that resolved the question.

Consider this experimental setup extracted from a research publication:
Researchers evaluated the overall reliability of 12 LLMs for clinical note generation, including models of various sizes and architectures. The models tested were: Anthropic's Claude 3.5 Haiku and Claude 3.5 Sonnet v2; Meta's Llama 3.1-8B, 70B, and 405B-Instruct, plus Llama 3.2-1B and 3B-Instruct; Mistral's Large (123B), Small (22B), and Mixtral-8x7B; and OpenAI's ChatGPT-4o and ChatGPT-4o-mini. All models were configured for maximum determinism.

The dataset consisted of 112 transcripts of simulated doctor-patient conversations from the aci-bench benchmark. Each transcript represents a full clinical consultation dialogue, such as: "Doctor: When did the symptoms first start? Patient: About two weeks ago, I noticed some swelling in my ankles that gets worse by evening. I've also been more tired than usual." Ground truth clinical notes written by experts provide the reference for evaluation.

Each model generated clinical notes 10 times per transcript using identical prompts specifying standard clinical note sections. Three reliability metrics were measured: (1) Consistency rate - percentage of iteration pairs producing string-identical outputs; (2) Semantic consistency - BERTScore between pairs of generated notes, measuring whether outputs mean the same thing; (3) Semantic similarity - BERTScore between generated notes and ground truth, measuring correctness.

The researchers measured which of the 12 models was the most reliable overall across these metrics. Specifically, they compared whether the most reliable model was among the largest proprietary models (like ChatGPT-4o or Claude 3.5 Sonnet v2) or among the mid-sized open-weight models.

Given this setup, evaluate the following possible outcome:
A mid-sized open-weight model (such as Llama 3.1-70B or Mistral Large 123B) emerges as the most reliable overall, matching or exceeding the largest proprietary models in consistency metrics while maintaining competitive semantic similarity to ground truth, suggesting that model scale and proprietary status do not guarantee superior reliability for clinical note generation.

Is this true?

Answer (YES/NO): YES